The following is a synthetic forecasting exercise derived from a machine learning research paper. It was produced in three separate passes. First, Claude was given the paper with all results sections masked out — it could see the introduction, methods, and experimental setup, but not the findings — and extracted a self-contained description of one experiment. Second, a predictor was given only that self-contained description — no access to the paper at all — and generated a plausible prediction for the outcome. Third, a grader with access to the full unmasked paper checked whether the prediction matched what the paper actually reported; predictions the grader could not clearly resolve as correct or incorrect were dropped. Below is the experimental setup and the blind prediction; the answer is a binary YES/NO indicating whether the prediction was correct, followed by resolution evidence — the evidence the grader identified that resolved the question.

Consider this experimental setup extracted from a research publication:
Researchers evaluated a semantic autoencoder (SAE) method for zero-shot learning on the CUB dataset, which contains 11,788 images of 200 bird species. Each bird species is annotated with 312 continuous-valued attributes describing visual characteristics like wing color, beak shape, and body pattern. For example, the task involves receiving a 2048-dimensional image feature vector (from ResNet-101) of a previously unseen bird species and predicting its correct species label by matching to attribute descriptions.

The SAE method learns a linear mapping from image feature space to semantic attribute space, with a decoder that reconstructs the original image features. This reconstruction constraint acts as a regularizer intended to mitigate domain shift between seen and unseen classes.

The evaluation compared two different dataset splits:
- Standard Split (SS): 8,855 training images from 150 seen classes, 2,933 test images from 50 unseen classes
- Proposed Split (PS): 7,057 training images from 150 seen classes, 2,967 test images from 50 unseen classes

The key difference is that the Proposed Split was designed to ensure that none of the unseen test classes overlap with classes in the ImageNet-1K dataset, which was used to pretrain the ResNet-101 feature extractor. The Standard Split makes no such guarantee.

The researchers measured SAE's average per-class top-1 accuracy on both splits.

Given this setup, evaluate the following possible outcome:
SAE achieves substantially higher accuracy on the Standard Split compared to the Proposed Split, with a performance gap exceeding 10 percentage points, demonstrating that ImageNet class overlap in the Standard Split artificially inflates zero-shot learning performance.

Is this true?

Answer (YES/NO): YES